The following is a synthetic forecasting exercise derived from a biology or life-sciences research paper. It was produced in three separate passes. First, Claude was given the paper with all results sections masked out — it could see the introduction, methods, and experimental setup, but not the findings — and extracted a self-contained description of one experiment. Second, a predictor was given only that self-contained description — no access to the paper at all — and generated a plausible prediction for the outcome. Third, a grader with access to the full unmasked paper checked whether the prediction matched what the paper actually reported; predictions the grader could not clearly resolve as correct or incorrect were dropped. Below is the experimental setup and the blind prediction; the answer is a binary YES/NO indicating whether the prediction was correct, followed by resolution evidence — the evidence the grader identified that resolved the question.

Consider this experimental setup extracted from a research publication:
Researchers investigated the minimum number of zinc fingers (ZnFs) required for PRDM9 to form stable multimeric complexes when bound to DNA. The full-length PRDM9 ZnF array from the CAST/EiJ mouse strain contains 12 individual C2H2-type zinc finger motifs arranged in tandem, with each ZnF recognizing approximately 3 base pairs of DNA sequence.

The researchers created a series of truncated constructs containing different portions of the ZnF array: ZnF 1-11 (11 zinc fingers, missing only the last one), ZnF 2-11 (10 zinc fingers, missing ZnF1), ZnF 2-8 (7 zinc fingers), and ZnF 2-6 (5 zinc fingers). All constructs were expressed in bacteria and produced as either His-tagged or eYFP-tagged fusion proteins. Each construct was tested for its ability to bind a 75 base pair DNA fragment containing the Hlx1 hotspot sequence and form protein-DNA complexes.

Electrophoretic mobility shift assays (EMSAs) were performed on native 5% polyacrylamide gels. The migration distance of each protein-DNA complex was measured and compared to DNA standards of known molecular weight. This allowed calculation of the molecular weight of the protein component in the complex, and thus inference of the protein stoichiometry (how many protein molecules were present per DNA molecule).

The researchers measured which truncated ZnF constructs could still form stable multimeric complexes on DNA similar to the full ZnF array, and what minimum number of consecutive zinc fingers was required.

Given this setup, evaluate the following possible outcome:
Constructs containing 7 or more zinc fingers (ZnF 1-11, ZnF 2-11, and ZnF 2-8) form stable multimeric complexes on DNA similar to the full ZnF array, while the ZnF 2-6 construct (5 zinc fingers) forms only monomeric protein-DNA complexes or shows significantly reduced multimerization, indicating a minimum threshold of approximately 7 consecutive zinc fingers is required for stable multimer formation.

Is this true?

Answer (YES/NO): NO